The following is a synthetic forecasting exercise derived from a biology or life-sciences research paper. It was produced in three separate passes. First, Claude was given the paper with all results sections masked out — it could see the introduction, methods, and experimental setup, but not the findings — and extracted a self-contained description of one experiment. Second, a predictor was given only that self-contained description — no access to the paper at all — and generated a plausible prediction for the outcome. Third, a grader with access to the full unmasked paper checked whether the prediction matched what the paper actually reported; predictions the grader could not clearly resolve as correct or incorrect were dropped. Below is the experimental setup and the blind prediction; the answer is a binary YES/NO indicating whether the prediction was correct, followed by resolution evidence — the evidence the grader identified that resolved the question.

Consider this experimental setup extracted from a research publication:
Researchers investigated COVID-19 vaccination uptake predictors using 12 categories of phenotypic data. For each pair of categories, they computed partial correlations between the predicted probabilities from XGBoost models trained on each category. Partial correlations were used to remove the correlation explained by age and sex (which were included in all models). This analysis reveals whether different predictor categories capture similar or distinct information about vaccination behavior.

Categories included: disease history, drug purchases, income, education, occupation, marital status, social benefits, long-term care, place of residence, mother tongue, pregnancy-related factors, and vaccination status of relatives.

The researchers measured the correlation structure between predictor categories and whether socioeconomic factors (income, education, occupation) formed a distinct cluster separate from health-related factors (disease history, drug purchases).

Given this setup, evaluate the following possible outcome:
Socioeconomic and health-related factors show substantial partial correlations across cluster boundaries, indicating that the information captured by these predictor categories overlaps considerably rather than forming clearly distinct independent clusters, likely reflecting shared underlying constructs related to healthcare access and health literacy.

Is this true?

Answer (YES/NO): YES